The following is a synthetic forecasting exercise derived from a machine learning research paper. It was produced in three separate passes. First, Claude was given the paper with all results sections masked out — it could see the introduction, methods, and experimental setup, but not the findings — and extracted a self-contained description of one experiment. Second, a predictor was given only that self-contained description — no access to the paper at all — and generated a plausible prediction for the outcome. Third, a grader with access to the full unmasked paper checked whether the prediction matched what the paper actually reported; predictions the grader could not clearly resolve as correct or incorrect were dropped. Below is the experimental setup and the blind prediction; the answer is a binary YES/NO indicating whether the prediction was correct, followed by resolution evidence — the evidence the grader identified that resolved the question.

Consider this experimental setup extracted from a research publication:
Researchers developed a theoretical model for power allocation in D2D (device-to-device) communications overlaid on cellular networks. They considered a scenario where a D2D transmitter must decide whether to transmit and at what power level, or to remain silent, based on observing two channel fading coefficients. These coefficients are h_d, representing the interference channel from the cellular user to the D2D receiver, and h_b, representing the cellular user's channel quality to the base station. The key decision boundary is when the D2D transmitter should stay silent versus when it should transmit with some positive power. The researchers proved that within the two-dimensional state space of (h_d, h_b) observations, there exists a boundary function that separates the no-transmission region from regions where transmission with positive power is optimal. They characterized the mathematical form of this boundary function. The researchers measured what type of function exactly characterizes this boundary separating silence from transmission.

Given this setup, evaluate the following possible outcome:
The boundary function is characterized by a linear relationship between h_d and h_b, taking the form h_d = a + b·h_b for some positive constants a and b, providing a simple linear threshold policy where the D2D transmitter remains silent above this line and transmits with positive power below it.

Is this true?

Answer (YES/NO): NO